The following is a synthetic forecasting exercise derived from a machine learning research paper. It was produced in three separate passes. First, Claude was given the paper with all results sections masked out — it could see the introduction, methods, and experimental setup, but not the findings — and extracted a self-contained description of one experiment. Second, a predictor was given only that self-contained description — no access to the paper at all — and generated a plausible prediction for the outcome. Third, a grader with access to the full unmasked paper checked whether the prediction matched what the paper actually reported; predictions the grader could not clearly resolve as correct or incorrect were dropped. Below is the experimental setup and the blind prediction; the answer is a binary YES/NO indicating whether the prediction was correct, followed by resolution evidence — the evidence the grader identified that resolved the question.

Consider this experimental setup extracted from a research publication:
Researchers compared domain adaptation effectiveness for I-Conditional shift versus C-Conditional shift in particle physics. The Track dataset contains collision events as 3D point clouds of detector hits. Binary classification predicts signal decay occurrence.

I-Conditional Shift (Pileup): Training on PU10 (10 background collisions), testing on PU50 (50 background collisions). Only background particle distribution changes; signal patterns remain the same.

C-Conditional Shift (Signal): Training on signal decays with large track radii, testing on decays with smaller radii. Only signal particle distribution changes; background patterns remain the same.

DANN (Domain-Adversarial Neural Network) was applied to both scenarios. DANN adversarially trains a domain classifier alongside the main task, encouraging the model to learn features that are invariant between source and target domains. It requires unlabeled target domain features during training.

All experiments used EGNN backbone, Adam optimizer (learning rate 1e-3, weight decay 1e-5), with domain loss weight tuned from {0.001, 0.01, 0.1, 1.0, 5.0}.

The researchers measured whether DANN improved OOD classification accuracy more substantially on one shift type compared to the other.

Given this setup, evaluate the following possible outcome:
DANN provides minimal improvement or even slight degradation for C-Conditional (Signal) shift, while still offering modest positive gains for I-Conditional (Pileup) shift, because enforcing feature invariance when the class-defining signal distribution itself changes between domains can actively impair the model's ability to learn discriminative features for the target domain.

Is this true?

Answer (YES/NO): NO